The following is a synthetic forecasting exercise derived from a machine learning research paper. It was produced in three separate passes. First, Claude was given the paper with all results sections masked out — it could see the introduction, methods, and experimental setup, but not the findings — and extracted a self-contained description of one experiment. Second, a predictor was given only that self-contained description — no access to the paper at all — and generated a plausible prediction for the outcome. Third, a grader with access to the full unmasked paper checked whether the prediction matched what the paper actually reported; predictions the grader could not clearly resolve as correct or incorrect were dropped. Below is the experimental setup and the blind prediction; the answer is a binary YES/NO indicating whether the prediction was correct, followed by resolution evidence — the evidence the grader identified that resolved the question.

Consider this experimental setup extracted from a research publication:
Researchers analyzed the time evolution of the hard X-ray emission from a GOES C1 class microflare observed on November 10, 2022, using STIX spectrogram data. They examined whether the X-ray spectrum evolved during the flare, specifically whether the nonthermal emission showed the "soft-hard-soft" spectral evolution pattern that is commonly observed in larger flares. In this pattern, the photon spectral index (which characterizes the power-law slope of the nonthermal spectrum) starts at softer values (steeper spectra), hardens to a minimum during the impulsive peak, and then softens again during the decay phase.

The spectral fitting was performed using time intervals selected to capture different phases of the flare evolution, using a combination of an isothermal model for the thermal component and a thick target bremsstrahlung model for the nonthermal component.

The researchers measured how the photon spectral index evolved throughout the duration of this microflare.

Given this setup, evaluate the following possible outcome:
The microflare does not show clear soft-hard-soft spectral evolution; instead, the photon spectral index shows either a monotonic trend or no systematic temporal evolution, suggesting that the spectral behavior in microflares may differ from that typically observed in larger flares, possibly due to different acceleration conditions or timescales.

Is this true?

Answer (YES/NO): YES